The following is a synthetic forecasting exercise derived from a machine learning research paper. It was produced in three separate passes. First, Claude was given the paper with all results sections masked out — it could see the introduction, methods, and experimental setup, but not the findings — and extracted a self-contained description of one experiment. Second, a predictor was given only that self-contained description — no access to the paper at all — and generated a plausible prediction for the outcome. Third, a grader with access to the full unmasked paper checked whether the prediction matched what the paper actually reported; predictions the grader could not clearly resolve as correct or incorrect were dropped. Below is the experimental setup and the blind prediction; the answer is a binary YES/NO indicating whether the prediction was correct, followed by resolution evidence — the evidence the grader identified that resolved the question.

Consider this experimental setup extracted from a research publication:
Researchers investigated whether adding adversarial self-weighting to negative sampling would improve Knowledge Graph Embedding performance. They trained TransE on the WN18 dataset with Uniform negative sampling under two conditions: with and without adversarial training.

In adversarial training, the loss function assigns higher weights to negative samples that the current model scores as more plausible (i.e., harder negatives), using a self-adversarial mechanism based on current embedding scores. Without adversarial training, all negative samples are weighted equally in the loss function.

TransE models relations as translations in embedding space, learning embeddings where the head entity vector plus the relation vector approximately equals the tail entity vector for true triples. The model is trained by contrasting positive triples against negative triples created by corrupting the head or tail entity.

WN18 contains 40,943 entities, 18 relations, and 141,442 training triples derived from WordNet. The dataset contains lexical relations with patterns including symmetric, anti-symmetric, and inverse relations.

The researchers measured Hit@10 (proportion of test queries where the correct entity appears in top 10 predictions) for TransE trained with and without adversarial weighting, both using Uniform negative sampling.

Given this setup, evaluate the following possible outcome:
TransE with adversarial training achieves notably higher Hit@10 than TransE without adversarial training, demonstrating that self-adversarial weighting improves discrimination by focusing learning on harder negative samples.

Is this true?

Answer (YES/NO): NO